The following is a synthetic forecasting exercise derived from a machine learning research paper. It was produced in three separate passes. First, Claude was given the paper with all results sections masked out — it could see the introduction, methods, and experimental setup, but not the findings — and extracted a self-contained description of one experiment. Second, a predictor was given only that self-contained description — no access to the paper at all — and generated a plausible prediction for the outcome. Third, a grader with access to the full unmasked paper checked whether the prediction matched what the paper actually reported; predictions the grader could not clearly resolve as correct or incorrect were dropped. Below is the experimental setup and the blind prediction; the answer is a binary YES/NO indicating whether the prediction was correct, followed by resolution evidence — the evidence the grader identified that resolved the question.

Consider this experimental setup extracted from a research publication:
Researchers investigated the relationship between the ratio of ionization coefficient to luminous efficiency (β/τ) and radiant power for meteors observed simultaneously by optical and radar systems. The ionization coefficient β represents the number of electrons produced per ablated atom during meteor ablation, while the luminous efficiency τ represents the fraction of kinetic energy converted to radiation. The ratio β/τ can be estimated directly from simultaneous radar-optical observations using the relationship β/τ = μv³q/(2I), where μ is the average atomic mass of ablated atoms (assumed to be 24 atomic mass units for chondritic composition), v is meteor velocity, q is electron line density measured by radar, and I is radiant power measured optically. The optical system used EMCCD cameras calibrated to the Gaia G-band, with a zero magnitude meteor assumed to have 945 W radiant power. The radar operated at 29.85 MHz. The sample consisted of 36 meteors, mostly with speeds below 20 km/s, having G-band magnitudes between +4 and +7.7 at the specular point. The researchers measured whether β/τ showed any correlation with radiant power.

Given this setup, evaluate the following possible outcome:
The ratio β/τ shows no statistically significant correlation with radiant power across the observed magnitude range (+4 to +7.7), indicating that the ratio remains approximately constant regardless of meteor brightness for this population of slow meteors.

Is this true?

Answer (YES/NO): NO